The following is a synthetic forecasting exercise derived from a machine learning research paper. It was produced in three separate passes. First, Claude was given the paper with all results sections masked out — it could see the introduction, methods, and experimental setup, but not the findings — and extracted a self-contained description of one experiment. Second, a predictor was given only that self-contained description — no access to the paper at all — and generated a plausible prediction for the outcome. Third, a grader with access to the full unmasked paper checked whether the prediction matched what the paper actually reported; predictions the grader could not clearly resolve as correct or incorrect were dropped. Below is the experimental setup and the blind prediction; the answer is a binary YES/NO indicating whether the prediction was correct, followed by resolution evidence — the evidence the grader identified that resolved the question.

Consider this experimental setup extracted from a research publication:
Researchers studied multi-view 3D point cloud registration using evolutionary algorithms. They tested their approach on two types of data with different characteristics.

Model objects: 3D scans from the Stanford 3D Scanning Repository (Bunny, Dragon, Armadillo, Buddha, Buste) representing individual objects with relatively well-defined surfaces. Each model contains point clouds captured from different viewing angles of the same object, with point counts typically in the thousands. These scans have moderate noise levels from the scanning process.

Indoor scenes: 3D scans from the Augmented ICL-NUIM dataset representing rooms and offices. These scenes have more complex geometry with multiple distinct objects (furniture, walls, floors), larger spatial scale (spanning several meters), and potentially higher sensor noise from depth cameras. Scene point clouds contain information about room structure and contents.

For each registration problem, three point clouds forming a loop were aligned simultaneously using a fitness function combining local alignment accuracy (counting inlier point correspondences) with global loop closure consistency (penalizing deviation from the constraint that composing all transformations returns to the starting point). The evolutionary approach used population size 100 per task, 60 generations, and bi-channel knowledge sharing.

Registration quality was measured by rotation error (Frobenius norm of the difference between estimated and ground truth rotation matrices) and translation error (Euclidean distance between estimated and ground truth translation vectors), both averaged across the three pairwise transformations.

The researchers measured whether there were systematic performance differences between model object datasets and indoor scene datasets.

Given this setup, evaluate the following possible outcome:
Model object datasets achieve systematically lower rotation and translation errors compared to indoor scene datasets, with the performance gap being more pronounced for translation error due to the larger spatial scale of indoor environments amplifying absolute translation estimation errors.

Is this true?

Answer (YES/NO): YES